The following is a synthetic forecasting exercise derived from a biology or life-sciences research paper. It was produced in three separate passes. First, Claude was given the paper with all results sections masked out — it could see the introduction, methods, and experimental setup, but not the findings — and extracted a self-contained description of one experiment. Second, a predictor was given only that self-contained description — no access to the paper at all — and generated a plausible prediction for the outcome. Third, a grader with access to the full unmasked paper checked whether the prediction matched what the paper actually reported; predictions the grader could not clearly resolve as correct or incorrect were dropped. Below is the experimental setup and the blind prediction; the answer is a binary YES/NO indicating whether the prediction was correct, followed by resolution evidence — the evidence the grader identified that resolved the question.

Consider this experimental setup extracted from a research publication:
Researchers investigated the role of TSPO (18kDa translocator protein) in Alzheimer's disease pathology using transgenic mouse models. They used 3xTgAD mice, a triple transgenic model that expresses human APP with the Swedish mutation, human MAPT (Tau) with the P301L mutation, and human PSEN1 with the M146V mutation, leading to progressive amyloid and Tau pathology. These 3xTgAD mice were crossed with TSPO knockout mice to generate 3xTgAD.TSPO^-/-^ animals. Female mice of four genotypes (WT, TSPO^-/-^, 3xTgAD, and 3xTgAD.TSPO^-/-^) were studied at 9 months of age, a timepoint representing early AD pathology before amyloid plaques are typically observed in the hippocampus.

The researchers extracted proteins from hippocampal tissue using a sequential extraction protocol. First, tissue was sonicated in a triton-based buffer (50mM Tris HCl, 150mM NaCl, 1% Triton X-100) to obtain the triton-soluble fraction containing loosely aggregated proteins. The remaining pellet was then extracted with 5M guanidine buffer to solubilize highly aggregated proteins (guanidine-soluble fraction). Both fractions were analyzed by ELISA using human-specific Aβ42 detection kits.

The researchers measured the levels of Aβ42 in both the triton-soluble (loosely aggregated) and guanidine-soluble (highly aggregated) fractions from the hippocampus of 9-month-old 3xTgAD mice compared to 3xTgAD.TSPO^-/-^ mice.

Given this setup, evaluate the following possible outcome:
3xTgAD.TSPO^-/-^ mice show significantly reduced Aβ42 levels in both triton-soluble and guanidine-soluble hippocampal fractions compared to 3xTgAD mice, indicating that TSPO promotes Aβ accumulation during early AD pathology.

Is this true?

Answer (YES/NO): YES